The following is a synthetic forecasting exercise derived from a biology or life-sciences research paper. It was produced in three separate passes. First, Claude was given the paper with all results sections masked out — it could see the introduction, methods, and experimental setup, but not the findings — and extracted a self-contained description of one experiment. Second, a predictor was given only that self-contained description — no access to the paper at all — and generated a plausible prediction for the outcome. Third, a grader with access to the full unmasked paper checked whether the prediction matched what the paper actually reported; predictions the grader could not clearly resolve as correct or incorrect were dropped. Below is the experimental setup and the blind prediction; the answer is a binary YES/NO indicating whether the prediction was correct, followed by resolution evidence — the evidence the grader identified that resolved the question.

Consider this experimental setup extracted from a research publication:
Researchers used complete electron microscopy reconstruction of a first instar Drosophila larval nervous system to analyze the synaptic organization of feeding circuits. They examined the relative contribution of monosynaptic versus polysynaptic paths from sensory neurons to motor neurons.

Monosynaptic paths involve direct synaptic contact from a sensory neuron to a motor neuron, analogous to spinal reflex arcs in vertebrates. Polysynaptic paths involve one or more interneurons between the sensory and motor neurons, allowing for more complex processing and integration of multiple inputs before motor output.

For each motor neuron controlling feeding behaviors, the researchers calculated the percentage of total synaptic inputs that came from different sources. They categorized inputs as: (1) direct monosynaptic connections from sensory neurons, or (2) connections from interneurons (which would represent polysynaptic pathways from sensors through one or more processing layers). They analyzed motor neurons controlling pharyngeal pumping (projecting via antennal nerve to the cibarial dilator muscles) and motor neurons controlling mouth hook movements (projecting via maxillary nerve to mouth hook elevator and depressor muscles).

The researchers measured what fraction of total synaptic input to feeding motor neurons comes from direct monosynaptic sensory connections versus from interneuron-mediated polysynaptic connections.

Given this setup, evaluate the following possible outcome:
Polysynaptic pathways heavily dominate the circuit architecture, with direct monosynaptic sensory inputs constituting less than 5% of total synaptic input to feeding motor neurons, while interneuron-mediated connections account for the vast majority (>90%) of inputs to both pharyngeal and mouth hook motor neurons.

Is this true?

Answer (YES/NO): NO